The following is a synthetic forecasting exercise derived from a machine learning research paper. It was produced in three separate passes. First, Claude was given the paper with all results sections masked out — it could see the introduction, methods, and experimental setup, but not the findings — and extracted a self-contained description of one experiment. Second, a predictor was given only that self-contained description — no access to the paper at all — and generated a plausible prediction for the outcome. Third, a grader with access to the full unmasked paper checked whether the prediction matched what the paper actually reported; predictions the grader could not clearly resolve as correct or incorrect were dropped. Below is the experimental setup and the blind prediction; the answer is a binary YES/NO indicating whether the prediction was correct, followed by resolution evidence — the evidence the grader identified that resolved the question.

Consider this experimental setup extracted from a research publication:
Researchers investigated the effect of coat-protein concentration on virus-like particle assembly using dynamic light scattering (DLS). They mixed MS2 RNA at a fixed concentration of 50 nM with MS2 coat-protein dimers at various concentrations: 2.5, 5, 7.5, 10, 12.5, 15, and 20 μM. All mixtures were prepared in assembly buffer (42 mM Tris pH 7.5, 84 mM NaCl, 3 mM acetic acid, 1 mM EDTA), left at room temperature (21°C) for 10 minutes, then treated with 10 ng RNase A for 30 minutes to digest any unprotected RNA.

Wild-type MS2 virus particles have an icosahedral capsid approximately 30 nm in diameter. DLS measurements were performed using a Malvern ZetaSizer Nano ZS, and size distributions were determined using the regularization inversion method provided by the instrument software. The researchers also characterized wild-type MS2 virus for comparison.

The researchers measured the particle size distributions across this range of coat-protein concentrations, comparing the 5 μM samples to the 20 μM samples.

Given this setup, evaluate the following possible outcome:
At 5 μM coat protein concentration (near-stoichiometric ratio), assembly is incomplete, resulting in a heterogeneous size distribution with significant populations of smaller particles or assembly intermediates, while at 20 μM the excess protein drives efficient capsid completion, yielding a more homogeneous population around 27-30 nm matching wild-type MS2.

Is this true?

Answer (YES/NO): NO